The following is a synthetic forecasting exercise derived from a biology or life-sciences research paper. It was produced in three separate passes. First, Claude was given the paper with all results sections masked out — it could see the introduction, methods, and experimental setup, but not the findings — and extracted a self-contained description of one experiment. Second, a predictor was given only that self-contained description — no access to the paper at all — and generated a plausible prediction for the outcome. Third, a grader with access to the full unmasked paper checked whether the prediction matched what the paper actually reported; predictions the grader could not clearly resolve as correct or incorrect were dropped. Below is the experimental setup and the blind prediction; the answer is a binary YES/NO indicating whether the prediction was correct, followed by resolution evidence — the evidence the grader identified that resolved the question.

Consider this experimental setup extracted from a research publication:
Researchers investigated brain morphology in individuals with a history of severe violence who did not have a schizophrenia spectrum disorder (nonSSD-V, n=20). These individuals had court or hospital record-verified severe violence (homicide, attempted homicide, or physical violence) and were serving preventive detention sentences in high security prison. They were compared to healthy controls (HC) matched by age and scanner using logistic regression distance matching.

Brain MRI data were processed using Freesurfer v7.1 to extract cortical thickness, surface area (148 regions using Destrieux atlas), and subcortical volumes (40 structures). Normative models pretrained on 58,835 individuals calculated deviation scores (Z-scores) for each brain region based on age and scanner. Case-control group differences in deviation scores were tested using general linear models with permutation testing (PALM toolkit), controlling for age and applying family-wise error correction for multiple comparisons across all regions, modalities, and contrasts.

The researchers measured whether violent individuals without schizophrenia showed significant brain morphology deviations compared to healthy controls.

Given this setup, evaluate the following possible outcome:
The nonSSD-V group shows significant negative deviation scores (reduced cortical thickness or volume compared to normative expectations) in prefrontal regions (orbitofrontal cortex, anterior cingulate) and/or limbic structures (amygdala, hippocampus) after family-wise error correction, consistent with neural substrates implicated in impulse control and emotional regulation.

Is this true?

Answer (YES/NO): NO